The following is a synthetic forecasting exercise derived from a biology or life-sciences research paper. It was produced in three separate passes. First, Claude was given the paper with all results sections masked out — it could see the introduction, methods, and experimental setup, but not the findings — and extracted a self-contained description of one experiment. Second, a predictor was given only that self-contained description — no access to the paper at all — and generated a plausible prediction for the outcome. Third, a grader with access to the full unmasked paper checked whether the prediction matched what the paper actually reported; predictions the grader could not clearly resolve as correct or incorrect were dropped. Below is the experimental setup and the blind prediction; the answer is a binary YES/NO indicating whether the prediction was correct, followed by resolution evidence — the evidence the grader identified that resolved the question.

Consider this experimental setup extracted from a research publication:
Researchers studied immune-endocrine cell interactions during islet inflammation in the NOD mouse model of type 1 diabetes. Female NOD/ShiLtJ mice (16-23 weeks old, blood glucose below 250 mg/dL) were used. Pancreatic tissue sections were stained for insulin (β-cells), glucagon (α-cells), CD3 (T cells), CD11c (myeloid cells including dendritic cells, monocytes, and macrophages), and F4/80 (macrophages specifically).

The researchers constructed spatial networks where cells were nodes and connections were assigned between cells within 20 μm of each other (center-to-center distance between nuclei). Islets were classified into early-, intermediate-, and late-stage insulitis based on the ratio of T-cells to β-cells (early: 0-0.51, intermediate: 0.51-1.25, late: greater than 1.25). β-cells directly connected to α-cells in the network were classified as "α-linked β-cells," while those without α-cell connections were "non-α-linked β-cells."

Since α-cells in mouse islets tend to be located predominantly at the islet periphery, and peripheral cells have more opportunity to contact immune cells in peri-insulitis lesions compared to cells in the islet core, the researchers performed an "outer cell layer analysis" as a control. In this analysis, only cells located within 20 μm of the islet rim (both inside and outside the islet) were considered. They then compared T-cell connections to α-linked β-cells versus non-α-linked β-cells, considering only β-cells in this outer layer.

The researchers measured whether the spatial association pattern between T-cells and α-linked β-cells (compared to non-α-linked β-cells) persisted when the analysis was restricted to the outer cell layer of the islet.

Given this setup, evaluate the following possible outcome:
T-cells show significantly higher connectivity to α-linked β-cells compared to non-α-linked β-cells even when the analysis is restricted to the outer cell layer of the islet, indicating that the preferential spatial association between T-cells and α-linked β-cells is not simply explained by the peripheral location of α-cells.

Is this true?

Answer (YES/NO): YES